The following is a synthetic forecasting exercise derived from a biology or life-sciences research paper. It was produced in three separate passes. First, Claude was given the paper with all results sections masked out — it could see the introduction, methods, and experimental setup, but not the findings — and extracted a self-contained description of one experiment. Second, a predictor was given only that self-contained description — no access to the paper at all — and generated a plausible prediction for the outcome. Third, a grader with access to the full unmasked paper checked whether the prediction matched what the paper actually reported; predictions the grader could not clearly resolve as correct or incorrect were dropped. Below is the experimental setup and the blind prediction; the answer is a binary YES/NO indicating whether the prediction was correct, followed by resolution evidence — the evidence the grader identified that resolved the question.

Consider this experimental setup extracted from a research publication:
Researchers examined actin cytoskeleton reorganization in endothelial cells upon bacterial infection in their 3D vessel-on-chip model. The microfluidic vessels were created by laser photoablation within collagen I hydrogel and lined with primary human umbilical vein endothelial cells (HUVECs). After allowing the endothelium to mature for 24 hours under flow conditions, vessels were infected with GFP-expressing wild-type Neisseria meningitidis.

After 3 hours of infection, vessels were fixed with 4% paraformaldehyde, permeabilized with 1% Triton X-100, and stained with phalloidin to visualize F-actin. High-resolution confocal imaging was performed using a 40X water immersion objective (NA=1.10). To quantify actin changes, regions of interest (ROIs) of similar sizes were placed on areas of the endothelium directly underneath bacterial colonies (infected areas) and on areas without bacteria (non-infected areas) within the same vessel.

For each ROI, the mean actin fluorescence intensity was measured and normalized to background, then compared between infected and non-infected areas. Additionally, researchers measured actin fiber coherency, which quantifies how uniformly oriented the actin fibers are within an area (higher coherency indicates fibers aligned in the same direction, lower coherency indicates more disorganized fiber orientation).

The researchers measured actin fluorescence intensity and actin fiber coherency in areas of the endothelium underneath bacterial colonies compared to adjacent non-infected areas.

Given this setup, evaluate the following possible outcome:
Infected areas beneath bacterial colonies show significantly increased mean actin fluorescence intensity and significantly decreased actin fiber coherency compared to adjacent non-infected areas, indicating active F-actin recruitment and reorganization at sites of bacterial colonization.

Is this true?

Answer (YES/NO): YES